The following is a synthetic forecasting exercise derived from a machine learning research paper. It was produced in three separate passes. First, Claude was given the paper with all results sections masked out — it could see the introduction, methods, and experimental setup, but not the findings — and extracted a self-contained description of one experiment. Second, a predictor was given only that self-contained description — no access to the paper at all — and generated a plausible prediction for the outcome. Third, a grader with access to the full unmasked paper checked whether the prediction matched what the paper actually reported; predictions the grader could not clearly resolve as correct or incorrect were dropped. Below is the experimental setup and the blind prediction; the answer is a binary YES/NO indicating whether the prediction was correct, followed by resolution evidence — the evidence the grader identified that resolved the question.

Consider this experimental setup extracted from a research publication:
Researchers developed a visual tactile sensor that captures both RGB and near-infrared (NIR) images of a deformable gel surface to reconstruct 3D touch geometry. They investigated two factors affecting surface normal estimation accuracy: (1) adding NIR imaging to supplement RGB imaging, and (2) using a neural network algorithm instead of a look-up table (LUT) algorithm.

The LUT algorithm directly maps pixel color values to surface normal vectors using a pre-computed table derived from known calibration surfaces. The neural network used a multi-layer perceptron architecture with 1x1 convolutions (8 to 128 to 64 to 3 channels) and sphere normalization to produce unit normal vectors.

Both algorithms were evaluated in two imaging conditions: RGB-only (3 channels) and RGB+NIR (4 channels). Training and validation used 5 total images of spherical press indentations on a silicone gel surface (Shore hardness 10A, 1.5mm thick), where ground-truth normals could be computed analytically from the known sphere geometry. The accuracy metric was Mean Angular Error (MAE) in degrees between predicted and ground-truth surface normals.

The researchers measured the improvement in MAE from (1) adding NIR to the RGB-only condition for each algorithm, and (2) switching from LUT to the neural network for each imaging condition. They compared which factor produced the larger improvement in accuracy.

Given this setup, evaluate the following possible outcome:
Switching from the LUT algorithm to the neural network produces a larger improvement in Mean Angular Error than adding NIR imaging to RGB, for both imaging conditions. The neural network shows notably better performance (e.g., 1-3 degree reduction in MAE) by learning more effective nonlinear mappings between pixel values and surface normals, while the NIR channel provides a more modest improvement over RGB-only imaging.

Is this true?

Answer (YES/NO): YES